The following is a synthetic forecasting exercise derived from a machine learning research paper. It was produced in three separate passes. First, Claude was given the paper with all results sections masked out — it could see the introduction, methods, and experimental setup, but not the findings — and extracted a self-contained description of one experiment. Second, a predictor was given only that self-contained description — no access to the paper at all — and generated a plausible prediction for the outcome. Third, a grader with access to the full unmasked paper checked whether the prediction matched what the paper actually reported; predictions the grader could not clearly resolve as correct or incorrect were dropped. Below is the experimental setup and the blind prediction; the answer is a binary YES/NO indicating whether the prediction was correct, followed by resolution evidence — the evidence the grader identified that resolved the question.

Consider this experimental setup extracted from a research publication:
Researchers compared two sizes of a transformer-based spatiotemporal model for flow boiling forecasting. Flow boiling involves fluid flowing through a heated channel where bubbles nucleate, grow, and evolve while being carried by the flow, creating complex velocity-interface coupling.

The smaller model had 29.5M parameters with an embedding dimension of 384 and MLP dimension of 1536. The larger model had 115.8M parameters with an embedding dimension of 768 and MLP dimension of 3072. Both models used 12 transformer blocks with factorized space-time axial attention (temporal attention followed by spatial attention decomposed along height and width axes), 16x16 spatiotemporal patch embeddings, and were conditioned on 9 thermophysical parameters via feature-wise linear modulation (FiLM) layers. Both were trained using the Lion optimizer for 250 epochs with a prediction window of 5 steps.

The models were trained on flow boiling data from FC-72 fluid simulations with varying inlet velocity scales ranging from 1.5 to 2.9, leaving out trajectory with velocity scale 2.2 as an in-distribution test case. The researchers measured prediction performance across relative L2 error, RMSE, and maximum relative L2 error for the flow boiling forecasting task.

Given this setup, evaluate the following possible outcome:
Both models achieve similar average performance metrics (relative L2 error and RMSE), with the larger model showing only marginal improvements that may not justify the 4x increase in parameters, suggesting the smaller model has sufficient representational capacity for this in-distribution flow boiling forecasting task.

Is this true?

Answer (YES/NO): NO